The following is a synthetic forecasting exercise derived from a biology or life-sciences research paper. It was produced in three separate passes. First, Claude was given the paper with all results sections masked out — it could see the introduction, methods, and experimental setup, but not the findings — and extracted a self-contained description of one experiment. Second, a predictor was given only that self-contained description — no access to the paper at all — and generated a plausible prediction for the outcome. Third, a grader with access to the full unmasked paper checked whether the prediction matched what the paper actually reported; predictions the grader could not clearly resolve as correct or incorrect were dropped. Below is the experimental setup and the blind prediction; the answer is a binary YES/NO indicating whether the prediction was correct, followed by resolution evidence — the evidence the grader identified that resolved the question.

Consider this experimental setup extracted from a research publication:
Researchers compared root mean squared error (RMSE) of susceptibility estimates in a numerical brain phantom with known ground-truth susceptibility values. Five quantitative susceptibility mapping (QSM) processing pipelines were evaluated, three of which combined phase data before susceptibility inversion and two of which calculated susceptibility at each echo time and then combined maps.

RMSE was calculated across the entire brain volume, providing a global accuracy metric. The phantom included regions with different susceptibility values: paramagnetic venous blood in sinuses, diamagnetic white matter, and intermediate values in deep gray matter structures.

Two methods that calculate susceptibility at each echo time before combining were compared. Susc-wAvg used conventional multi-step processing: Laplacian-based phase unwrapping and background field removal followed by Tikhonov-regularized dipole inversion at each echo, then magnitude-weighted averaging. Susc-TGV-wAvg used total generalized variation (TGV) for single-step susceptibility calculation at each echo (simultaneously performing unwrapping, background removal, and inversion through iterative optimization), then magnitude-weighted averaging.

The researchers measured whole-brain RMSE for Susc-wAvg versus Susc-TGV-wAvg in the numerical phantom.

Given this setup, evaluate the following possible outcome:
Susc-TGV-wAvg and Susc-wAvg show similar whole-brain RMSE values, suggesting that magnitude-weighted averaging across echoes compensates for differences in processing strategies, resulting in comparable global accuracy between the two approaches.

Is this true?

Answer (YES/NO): NO